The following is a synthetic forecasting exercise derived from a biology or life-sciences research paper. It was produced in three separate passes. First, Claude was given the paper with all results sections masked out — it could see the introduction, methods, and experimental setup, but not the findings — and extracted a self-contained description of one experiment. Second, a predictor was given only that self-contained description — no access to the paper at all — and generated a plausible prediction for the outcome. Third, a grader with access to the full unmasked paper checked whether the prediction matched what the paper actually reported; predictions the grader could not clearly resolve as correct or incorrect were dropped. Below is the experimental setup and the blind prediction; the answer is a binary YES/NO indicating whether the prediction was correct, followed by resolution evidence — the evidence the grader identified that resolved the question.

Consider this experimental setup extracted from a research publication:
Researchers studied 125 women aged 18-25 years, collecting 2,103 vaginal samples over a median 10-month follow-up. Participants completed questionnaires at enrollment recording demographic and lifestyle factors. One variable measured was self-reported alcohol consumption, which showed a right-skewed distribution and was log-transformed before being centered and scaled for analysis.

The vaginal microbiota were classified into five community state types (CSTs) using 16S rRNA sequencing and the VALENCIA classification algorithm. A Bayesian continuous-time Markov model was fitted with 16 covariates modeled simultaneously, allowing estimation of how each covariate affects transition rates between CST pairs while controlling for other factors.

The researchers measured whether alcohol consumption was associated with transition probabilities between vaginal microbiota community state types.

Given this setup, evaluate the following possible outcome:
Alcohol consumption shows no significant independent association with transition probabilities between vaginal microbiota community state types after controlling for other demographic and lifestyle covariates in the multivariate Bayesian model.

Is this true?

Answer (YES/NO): NO